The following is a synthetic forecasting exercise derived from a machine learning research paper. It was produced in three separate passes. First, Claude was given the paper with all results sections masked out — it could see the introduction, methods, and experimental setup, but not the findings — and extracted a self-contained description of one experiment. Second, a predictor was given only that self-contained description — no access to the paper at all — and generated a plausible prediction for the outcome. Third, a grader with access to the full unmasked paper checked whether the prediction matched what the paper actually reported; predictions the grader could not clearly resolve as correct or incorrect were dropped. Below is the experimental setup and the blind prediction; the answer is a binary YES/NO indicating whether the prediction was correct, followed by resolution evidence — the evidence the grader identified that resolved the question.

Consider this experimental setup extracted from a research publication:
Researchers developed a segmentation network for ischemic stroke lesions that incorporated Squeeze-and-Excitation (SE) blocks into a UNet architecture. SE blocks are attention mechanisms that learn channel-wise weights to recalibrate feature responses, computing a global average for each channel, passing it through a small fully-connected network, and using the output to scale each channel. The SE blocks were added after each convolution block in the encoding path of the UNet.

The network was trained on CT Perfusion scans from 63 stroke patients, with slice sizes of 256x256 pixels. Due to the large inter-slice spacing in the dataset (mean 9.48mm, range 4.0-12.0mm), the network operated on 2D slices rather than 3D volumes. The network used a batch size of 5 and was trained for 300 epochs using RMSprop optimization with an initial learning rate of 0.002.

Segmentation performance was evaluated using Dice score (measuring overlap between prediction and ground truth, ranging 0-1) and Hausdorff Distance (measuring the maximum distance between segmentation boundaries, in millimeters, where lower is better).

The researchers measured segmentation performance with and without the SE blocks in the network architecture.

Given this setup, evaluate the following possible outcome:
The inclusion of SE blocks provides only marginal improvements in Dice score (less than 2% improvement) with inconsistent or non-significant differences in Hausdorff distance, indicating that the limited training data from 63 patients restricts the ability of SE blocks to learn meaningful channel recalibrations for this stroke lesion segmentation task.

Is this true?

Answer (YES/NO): YES